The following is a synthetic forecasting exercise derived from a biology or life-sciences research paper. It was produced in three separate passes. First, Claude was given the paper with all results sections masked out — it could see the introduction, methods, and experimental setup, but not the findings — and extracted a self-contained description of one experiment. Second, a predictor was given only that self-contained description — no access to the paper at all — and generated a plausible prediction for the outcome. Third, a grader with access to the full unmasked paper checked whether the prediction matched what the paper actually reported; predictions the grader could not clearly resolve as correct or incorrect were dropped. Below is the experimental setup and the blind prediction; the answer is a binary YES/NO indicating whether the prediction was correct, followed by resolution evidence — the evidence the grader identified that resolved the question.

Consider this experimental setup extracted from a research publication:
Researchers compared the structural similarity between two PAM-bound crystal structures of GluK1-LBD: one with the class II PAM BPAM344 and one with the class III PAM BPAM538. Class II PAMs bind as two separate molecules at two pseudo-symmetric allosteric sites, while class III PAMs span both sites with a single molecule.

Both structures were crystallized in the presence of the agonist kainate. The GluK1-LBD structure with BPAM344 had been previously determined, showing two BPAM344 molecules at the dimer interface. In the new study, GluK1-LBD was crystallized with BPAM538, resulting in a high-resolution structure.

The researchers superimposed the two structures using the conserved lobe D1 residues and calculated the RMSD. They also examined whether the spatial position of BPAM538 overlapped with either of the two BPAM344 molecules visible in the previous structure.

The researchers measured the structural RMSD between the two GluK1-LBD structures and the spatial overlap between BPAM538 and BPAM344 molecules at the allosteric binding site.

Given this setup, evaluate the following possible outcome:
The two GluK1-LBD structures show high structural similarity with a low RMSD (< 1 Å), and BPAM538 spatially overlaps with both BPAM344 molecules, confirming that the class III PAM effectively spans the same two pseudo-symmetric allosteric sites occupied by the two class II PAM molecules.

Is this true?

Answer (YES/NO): NO